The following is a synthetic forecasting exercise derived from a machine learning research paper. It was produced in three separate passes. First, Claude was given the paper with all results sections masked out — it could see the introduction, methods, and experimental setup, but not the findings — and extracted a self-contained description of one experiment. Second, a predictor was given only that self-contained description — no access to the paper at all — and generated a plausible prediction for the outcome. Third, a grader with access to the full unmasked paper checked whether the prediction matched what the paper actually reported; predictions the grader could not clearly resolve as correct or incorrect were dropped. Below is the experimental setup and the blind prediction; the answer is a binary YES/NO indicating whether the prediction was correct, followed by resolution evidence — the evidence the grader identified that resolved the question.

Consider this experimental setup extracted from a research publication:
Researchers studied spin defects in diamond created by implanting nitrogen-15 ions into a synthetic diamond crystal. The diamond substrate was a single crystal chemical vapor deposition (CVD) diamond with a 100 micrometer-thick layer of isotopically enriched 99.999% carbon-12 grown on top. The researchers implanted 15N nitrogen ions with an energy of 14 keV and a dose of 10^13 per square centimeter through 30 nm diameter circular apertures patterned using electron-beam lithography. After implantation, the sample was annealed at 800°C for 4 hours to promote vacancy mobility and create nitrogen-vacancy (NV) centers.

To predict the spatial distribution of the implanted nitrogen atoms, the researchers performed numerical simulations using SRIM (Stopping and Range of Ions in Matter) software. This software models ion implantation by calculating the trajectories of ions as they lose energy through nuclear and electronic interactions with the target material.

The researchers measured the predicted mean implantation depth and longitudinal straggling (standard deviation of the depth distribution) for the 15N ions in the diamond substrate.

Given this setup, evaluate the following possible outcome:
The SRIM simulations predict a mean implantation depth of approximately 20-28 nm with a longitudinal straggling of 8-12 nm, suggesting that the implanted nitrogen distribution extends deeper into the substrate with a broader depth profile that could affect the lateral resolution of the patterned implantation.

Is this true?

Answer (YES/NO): NO